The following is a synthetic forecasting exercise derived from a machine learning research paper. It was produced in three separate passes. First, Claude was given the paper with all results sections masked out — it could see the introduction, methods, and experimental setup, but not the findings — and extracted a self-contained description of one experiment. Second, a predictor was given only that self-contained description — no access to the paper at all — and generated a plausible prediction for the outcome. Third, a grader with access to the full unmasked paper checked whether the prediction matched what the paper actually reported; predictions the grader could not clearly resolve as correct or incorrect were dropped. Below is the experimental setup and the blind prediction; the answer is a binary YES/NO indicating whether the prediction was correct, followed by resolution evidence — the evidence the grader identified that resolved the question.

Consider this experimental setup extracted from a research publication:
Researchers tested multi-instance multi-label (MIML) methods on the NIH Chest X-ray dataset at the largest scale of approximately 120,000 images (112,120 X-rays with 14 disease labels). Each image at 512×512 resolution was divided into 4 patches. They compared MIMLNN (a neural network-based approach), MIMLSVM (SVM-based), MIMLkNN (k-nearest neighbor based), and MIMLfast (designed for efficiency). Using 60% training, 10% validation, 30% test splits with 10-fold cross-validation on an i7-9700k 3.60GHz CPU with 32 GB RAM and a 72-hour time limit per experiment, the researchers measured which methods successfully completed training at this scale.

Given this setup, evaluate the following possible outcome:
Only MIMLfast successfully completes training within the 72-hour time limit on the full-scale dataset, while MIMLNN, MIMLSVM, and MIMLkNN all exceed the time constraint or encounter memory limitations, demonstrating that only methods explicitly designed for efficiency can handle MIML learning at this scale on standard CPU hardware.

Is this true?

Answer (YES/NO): NO